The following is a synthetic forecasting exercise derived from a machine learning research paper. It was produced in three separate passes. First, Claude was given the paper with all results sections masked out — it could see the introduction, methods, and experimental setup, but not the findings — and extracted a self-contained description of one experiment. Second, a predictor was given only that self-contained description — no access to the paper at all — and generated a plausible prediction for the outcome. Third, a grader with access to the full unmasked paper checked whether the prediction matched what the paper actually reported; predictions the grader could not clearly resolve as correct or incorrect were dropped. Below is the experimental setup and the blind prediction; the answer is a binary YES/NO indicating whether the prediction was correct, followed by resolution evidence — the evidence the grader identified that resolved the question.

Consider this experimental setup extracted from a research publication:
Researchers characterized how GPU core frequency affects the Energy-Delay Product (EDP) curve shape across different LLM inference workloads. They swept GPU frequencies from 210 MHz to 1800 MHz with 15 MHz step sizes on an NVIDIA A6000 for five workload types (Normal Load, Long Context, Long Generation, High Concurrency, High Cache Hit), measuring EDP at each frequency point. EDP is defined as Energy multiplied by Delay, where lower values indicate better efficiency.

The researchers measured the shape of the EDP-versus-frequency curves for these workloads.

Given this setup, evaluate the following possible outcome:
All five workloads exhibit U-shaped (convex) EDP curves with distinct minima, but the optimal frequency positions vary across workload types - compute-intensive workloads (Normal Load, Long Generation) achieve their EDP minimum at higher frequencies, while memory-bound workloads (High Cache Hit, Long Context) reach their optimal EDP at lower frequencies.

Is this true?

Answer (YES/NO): NO